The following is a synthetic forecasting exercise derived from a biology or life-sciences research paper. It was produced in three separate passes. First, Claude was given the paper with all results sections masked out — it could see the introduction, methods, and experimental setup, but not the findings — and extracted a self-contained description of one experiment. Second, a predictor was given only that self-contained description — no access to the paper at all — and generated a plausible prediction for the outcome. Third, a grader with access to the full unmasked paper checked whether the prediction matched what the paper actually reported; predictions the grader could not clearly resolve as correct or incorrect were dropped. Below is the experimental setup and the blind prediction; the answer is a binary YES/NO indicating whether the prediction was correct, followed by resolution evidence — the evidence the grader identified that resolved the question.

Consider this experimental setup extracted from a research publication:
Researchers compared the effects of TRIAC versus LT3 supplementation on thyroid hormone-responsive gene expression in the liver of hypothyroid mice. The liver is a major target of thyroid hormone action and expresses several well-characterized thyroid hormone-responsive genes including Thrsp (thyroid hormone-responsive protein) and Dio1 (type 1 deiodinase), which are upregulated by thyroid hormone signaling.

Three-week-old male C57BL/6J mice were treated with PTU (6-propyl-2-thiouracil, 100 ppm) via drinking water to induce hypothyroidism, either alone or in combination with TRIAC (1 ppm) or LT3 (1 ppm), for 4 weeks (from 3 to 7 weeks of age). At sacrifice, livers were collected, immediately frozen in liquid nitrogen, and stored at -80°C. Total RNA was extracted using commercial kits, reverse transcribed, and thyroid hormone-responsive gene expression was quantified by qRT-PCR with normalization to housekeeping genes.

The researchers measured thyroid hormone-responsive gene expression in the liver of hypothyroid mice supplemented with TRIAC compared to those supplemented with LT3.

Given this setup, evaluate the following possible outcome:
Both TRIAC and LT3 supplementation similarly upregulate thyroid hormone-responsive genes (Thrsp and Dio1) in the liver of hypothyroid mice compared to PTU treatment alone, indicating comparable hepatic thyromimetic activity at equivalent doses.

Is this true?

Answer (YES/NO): NO